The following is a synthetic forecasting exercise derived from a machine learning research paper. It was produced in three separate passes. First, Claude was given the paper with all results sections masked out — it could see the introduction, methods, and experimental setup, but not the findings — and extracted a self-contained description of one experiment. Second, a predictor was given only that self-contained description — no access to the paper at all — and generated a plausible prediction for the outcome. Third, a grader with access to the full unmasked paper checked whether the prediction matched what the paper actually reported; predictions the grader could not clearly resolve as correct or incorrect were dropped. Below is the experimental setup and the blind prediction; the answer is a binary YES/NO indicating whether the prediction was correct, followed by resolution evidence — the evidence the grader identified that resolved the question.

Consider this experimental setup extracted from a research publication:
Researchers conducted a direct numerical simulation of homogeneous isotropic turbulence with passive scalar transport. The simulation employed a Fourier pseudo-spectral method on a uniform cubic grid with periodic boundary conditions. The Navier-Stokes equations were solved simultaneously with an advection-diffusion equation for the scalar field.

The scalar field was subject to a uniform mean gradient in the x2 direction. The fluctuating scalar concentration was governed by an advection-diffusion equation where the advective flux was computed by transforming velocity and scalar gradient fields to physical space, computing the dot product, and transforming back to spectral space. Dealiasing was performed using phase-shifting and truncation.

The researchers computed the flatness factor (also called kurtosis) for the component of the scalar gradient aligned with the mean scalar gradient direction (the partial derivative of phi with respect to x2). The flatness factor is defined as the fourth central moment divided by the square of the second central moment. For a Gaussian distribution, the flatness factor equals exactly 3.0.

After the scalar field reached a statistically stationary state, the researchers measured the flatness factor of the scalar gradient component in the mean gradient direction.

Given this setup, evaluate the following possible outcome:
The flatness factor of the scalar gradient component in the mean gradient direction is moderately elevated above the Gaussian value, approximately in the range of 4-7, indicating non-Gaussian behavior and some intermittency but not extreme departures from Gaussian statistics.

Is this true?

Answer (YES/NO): NO